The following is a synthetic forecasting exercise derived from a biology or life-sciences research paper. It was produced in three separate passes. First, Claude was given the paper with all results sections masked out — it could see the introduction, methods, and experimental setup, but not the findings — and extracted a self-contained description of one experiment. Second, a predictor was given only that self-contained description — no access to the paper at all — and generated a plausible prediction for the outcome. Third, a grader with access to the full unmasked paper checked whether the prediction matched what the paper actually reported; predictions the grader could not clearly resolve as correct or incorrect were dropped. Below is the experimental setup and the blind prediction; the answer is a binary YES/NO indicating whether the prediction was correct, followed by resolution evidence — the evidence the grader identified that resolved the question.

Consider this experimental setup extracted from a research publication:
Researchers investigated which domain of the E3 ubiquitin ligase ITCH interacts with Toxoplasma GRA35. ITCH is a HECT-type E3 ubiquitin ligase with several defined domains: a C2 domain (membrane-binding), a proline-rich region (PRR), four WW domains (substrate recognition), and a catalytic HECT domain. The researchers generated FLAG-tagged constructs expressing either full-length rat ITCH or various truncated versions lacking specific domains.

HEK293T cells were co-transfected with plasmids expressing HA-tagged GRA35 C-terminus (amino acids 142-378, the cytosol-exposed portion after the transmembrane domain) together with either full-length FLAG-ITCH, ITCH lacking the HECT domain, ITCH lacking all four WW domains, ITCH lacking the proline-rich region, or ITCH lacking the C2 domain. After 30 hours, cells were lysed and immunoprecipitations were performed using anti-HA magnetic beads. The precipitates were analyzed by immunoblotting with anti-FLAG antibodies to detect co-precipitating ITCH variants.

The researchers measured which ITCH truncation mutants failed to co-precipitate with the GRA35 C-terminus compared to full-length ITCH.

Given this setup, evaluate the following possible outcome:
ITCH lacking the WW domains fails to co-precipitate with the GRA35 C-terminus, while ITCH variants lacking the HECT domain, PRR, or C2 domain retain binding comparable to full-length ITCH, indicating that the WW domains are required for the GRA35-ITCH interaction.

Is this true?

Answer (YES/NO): NO